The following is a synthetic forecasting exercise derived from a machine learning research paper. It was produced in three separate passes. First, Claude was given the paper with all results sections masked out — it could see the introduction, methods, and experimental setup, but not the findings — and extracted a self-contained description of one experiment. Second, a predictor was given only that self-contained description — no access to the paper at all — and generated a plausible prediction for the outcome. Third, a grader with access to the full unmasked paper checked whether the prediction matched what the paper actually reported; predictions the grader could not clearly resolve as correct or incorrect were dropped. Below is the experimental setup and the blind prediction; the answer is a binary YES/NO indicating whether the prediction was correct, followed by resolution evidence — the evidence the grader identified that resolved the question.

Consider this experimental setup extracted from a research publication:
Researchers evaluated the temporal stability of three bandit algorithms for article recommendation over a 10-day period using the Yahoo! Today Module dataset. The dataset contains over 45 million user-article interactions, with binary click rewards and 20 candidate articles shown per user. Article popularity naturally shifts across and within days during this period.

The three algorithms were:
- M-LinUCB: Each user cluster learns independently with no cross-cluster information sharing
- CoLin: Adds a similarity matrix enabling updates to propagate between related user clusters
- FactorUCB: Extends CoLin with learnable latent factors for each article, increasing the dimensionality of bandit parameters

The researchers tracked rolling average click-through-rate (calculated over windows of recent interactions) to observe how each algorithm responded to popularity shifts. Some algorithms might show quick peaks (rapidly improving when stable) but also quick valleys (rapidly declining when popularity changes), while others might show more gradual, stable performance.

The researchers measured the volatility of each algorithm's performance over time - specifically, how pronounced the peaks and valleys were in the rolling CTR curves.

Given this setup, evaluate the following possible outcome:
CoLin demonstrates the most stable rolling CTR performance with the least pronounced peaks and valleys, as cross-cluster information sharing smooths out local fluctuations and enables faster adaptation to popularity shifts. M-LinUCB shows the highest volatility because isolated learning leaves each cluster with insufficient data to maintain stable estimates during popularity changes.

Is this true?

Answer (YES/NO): NO